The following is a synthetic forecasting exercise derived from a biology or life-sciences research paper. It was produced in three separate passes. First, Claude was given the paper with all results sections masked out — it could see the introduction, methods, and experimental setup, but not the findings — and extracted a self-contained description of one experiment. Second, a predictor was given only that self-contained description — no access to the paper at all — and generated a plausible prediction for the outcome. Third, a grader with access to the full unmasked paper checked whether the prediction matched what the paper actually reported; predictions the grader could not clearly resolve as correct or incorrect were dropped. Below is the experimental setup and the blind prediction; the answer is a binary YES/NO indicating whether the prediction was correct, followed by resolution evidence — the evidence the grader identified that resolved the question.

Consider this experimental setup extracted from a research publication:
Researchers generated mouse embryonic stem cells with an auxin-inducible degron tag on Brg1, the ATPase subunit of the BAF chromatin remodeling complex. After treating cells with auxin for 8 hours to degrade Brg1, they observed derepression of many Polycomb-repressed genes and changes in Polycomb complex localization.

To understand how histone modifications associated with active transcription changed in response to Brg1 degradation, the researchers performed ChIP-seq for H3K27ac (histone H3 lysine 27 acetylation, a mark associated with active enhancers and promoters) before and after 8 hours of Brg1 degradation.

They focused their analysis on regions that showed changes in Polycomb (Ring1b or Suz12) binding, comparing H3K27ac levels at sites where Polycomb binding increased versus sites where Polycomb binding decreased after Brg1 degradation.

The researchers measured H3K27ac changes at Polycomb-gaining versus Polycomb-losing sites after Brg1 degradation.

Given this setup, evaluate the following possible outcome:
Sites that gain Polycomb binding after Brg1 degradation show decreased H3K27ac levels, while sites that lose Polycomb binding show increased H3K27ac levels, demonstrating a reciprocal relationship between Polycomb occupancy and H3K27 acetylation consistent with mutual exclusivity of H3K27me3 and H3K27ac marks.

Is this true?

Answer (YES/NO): YES